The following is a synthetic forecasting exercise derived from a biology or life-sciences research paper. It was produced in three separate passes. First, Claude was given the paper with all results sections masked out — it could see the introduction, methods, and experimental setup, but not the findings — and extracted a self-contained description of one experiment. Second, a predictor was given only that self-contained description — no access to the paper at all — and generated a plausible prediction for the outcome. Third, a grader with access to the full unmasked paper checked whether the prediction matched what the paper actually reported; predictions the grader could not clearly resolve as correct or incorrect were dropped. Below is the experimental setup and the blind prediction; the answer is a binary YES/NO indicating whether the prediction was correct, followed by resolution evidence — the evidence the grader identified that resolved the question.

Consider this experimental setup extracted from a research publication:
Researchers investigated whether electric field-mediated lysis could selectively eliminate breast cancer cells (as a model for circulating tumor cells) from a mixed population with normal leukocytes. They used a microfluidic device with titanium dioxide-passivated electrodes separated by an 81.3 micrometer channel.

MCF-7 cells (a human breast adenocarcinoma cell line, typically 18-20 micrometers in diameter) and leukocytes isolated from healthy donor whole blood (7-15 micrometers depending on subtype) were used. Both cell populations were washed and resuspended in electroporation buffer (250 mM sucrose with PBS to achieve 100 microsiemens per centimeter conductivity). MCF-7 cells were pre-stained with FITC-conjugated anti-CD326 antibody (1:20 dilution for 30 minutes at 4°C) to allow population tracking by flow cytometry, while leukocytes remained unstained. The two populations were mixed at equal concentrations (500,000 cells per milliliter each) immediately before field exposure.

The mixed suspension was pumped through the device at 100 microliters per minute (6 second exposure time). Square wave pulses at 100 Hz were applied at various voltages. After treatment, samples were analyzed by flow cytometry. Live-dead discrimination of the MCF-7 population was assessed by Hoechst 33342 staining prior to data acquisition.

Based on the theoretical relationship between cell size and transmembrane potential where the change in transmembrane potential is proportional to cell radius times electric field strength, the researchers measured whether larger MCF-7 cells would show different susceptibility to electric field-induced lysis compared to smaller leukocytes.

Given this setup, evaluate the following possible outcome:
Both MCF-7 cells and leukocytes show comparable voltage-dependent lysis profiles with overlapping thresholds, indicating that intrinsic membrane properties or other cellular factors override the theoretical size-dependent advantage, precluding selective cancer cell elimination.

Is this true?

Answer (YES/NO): NO